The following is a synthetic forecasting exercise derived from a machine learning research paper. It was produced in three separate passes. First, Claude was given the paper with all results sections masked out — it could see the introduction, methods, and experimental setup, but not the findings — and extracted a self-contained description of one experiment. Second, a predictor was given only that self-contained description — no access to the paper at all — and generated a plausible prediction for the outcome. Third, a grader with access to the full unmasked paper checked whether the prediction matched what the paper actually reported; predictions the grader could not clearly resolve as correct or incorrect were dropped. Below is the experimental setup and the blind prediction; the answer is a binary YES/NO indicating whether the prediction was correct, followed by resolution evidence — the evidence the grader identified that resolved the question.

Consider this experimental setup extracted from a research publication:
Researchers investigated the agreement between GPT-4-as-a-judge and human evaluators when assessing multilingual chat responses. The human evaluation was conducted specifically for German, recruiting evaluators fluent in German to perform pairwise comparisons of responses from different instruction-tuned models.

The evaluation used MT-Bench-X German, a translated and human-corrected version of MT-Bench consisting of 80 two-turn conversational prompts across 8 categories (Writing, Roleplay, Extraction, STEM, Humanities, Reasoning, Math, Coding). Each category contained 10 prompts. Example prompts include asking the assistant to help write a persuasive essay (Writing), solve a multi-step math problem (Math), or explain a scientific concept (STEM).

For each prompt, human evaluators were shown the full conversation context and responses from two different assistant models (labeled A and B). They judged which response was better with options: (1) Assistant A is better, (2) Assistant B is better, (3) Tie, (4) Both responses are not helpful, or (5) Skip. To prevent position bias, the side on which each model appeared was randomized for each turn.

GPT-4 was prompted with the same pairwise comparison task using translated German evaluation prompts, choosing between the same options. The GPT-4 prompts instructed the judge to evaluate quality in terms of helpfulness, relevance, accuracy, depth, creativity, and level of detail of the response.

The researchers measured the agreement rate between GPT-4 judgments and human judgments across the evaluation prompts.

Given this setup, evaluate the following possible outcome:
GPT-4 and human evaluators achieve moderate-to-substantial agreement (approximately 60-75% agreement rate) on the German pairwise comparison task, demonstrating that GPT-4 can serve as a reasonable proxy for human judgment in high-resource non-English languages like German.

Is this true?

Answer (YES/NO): NO